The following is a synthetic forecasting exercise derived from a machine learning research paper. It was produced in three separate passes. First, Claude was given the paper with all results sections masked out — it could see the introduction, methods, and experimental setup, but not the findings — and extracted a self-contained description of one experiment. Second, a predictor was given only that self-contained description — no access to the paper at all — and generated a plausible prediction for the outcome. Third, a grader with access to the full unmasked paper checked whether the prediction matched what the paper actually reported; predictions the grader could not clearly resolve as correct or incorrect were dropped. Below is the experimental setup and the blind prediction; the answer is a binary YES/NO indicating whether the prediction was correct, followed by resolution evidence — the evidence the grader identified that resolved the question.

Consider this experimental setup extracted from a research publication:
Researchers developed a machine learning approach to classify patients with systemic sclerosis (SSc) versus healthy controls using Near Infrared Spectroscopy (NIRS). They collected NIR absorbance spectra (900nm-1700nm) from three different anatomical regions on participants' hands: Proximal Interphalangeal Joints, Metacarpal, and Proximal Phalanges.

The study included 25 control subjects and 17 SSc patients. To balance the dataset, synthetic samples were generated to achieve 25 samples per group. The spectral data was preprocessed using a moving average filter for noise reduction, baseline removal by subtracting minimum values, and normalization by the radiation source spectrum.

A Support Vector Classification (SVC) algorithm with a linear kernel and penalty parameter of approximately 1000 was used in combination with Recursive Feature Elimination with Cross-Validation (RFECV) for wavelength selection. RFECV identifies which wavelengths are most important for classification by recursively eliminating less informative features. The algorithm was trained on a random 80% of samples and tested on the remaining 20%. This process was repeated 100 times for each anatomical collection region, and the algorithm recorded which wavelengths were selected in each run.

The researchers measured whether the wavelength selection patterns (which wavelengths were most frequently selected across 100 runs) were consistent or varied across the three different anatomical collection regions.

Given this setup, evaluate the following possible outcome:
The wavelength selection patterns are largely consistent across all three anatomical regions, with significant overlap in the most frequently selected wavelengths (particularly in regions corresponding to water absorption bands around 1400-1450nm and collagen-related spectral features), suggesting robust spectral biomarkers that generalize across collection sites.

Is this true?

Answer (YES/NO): NO